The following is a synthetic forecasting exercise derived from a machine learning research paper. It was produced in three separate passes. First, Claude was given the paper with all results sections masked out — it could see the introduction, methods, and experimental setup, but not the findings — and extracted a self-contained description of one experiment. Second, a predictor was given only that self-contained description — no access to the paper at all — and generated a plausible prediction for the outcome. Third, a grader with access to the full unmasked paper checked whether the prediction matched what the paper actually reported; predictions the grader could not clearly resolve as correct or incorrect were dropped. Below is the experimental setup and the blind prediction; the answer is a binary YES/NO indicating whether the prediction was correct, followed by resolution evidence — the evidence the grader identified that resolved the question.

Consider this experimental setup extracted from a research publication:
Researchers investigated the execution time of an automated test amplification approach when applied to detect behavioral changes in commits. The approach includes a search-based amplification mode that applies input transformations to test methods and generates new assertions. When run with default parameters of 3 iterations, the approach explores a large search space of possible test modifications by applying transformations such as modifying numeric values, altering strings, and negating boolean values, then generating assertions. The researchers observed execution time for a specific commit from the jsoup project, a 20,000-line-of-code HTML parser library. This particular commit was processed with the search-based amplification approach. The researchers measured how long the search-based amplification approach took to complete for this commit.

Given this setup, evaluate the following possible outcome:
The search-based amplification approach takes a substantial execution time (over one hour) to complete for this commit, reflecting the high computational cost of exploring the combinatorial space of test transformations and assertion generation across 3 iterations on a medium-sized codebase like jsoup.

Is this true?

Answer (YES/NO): YES